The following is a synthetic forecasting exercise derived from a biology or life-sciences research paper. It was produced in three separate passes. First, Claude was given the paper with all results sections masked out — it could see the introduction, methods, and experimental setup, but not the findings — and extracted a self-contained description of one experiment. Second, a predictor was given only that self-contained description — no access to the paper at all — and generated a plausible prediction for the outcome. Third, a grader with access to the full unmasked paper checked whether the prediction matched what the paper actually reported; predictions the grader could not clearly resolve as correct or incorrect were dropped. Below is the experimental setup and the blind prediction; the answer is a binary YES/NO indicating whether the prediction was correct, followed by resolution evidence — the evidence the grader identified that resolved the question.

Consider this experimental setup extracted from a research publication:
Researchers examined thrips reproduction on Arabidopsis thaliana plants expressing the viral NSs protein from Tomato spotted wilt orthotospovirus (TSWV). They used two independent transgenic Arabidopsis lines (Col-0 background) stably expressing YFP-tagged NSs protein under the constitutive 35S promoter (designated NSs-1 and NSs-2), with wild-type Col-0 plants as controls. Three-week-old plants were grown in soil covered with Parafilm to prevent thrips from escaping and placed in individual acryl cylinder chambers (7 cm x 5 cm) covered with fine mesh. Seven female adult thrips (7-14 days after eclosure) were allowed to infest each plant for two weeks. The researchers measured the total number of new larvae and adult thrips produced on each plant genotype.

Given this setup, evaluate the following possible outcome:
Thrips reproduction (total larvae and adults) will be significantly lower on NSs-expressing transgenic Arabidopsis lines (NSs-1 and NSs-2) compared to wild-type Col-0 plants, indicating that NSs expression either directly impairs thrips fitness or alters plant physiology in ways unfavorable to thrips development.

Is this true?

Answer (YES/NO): NO